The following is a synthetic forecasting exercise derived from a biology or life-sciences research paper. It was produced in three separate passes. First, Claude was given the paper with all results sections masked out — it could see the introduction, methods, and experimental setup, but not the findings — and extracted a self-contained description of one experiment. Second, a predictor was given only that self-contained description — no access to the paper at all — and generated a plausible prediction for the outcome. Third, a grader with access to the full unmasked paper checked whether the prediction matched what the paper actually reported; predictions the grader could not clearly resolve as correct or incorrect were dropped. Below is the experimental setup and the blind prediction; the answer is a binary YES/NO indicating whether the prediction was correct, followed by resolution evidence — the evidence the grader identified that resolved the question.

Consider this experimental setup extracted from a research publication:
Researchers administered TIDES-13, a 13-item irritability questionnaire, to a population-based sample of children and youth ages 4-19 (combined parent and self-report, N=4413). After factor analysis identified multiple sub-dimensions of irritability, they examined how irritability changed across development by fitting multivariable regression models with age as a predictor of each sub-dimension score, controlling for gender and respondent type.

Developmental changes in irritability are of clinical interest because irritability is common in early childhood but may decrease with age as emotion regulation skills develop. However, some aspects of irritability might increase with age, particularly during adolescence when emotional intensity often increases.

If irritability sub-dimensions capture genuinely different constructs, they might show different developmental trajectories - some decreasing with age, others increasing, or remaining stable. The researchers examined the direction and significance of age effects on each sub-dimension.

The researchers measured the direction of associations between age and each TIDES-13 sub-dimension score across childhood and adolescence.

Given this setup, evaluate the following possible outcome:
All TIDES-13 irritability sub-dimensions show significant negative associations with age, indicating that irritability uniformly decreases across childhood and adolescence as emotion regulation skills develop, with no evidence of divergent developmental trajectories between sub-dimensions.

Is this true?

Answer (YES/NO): NO